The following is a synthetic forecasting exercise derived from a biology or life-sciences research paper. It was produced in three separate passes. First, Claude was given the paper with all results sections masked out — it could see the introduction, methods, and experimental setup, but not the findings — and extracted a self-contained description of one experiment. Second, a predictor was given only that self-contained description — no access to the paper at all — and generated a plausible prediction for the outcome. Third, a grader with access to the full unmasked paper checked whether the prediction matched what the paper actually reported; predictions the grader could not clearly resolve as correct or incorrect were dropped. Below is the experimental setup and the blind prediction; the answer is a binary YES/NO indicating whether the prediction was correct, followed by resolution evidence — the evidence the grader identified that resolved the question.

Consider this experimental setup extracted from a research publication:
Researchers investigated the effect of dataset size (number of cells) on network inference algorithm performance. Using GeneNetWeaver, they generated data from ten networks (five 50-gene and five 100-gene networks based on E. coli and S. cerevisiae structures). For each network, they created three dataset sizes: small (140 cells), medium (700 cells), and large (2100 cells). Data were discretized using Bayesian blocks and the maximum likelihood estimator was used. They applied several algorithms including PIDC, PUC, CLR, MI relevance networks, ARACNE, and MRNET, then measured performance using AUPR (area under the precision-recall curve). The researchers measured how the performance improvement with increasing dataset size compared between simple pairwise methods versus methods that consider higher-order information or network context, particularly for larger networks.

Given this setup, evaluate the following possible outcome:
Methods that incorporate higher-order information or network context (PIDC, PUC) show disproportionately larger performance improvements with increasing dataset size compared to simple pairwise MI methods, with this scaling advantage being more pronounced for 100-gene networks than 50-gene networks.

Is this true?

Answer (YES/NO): YES